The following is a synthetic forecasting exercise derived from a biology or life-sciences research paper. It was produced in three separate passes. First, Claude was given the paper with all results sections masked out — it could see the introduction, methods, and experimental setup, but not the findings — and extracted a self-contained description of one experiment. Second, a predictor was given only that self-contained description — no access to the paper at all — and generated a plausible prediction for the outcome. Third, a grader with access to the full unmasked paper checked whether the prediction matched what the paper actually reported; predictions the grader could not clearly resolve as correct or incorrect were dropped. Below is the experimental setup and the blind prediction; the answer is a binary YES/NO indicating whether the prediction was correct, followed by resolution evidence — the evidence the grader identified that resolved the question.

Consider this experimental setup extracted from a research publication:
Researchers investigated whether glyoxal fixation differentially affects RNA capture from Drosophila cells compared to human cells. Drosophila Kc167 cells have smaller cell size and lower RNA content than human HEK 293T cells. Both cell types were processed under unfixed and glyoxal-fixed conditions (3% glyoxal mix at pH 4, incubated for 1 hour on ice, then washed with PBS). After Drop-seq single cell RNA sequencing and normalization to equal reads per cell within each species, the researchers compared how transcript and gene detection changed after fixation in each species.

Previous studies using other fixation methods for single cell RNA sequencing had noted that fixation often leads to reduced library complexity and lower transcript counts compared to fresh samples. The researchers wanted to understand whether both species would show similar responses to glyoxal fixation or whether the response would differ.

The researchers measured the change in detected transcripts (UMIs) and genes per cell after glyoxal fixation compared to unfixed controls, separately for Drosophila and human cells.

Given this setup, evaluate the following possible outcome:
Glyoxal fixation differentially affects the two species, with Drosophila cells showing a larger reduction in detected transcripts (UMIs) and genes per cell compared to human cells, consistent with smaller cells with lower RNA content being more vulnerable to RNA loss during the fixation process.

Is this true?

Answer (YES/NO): NO